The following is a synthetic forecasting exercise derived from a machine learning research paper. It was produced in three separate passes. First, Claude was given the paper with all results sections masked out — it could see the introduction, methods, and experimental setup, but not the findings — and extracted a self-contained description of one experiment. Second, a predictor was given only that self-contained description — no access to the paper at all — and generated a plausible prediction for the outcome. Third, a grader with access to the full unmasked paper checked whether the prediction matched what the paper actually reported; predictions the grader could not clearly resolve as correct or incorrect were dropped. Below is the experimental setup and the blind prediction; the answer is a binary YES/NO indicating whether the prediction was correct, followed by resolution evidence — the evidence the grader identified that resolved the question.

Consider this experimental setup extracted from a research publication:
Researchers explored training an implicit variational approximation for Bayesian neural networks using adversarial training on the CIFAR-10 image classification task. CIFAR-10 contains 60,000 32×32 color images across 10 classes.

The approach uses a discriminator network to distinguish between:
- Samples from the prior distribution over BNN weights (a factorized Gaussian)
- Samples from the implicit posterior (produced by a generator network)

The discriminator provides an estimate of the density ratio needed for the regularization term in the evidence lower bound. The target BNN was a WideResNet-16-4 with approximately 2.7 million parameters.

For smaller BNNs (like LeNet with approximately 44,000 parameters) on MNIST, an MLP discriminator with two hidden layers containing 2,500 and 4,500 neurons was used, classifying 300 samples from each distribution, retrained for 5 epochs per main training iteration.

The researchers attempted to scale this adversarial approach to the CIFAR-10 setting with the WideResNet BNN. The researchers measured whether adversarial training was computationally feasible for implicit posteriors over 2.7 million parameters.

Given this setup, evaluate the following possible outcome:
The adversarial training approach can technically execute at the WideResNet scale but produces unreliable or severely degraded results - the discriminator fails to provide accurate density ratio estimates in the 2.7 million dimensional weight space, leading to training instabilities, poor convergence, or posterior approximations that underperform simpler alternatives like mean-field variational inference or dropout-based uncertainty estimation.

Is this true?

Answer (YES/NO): NO